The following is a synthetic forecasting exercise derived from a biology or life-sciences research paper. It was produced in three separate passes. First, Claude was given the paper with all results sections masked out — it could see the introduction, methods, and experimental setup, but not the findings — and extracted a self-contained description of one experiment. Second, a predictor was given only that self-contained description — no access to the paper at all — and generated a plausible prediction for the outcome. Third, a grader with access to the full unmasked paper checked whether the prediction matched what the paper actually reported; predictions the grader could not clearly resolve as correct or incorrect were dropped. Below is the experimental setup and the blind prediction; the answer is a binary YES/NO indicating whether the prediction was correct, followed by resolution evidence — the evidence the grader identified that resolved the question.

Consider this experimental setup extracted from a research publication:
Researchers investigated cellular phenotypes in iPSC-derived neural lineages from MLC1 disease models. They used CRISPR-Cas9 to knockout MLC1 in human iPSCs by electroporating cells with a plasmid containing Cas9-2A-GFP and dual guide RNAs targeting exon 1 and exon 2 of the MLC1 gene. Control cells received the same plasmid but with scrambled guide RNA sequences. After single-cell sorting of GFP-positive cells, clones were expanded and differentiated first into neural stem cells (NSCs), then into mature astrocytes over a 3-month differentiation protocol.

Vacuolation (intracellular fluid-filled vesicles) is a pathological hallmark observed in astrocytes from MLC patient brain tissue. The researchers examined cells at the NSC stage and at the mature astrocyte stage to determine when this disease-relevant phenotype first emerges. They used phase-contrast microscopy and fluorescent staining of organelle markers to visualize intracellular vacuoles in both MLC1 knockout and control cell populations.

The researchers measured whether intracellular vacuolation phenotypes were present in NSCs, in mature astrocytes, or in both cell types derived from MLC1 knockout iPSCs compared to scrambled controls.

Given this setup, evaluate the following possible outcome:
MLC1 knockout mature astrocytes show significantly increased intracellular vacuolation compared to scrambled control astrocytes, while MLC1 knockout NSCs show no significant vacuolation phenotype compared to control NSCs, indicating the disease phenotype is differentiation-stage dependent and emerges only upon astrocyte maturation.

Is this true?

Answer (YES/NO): YES